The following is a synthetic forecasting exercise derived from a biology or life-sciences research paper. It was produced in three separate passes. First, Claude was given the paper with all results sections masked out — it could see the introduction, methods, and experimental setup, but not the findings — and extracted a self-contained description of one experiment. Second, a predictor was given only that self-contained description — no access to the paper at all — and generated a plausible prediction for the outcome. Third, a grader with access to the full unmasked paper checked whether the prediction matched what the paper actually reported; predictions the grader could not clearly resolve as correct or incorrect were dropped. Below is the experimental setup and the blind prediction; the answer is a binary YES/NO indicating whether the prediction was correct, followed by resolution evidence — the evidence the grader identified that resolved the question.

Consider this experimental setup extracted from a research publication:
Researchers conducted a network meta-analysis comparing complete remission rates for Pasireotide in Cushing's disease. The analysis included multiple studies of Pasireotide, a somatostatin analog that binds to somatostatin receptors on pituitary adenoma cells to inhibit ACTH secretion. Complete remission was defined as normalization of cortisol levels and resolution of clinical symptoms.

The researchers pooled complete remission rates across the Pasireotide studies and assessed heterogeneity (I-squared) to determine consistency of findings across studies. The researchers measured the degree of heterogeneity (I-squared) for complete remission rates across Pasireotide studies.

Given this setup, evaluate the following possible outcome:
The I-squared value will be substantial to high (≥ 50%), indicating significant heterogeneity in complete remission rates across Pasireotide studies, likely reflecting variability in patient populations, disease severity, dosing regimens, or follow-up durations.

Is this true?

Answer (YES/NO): YES